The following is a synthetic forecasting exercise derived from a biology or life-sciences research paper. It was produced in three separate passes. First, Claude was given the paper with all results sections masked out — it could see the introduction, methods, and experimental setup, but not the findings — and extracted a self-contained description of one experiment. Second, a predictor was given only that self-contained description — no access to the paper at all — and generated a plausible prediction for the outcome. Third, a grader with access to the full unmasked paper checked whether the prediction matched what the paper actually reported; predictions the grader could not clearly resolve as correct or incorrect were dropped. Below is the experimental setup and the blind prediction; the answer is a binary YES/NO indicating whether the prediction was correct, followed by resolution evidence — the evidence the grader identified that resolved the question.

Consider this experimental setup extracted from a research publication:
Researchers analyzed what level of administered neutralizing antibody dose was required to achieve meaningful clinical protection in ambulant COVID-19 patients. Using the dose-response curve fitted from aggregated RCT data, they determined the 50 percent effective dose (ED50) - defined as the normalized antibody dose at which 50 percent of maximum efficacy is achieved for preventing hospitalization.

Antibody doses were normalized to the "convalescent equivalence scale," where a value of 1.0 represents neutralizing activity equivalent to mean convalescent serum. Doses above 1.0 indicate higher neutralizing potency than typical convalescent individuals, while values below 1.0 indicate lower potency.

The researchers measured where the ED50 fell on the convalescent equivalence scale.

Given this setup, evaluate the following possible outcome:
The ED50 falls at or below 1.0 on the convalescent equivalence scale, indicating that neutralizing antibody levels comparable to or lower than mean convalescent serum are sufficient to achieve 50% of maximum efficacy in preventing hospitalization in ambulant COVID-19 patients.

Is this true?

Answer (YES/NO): YES